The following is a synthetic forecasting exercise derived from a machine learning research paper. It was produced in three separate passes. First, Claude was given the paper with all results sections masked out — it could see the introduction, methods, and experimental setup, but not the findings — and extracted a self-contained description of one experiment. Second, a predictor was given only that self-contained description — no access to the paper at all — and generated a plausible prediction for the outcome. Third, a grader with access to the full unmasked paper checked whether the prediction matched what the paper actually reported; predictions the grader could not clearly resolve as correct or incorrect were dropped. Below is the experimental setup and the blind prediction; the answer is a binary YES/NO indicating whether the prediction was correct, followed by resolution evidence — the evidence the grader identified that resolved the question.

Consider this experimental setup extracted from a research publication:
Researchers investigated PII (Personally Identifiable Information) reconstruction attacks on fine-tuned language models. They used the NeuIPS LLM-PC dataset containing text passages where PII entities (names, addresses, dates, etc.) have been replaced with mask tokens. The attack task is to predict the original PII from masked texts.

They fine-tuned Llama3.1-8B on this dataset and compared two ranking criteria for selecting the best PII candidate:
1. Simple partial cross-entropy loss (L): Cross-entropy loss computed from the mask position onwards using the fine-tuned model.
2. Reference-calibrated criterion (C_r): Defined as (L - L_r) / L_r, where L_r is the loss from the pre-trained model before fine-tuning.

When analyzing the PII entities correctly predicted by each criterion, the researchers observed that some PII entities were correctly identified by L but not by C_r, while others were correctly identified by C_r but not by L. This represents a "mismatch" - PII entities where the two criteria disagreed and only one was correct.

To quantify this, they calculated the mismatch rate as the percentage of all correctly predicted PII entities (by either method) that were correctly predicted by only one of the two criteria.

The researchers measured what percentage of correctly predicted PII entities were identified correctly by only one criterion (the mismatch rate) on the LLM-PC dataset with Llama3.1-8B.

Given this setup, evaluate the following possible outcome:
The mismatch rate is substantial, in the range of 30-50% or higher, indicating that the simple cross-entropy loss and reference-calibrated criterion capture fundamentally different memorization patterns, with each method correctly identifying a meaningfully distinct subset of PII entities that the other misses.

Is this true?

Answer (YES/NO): NO